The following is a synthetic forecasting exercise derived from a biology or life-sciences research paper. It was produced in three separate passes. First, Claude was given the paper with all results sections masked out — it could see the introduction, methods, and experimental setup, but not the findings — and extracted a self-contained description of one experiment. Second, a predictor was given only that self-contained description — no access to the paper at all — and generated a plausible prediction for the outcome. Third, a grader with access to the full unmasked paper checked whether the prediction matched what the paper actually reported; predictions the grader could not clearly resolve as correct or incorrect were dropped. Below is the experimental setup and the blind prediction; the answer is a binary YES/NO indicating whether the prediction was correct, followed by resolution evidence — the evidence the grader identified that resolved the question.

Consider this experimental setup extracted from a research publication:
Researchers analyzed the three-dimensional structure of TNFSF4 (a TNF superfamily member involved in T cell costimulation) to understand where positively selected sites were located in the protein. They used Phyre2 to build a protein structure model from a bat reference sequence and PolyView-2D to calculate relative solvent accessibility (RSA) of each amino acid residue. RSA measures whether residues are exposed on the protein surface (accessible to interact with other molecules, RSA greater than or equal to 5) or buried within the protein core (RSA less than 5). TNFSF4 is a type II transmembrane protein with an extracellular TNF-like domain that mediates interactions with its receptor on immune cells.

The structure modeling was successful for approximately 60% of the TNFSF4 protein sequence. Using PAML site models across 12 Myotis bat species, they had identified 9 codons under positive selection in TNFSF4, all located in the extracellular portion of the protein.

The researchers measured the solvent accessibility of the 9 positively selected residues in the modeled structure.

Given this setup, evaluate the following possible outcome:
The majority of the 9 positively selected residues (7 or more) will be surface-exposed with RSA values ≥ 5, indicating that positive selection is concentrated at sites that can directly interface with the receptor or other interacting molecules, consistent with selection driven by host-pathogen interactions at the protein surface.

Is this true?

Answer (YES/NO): NO